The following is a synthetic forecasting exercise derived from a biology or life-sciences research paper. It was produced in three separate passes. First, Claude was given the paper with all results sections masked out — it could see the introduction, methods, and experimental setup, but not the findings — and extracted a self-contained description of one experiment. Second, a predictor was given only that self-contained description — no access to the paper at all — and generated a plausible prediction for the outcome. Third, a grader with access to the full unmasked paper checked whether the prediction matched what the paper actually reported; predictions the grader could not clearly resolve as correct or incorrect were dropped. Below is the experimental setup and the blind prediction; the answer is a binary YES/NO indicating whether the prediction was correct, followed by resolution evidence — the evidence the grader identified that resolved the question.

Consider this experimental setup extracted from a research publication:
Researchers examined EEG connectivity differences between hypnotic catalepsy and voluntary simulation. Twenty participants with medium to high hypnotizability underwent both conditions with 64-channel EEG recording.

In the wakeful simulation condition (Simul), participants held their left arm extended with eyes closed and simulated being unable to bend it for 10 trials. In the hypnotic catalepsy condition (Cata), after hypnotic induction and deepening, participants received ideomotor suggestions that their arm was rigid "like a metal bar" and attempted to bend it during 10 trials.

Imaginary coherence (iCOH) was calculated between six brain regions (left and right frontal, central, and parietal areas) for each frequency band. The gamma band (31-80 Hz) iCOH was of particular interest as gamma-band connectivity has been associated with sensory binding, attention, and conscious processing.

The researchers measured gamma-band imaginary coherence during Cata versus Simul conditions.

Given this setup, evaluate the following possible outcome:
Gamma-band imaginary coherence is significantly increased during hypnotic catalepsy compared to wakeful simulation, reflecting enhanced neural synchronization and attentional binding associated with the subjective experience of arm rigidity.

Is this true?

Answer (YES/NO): YES